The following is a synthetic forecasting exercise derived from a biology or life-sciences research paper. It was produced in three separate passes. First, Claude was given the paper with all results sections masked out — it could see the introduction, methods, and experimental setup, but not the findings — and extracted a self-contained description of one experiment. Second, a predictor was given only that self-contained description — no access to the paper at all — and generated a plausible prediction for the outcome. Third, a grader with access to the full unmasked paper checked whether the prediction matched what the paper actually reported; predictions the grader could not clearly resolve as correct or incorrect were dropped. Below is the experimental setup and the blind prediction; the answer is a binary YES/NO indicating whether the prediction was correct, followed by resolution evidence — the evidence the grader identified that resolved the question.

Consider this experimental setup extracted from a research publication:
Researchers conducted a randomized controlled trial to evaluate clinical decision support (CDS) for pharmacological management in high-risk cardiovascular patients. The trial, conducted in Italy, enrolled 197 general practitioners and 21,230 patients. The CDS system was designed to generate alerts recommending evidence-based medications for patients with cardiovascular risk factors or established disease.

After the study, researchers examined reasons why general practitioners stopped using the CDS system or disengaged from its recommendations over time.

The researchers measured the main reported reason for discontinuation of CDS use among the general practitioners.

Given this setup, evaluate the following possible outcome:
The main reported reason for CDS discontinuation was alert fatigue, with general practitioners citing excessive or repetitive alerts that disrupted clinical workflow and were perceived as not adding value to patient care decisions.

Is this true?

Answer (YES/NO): YES